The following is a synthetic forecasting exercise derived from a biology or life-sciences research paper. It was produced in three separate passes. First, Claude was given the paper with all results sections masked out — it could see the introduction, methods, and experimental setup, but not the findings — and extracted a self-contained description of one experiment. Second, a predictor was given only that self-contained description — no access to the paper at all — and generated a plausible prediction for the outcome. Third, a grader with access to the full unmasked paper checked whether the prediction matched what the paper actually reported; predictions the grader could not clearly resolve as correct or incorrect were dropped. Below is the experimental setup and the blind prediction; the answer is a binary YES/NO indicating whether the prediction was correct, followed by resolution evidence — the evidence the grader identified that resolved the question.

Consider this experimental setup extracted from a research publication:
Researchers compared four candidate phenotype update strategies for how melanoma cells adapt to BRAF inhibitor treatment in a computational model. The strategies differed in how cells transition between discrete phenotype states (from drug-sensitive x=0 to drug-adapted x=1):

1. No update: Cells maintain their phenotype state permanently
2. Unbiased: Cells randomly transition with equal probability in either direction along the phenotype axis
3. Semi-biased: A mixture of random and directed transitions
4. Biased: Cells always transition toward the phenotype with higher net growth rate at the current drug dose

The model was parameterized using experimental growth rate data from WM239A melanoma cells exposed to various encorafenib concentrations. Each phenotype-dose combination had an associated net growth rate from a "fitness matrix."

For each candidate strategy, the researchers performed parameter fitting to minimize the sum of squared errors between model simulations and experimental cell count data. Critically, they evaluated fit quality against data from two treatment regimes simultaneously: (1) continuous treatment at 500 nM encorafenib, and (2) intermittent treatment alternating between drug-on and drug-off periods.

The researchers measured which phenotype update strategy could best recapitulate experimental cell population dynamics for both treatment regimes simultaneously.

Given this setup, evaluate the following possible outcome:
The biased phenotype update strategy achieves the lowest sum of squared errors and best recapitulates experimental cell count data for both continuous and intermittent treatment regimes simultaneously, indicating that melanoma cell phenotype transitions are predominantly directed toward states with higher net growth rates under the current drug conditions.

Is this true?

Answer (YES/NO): NO